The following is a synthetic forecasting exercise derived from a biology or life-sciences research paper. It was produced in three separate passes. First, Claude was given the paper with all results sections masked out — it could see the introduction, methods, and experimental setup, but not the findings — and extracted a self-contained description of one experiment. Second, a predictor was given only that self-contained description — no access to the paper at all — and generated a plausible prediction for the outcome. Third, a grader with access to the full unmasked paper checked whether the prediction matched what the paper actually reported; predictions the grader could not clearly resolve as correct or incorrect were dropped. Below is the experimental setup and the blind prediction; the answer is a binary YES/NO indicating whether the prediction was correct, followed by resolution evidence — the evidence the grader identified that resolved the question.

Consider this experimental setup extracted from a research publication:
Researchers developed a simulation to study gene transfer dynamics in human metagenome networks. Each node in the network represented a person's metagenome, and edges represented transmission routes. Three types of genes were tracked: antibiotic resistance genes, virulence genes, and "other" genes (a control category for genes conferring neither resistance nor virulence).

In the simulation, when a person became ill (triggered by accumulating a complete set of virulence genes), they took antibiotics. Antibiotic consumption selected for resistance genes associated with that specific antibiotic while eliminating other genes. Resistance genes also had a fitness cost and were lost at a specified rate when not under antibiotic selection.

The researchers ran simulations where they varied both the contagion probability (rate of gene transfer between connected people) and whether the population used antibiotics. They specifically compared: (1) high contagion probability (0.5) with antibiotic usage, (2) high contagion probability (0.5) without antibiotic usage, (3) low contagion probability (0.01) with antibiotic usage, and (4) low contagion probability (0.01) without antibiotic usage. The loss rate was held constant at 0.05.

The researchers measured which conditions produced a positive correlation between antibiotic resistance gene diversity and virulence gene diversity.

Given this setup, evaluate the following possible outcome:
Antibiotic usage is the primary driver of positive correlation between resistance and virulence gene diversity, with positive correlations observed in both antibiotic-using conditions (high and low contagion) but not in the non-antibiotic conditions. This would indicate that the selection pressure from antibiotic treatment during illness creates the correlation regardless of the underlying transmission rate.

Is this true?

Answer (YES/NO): NO